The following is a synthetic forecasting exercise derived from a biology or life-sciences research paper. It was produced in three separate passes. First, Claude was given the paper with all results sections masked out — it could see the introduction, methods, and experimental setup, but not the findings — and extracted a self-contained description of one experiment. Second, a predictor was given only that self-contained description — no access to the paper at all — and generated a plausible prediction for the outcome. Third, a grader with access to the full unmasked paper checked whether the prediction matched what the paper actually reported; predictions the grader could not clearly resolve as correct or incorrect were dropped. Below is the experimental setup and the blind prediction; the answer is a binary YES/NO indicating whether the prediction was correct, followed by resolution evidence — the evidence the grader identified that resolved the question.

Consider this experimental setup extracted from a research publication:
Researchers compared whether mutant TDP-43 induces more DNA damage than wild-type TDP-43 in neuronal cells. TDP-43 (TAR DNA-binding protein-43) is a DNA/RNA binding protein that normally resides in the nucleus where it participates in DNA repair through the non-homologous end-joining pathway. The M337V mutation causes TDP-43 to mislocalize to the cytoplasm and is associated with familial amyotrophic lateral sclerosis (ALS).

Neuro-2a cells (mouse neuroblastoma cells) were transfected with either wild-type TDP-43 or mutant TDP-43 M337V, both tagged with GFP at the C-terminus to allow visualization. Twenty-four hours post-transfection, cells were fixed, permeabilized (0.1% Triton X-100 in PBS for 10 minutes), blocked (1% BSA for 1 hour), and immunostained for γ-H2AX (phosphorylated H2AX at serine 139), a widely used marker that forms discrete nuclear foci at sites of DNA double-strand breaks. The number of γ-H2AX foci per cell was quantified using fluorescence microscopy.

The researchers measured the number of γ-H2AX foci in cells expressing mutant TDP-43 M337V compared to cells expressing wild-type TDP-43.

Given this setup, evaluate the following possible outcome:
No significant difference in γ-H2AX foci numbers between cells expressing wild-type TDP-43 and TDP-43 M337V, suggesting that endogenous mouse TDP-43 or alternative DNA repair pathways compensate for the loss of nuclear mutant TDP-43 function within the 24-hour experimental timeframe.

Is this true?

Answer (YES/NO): NO